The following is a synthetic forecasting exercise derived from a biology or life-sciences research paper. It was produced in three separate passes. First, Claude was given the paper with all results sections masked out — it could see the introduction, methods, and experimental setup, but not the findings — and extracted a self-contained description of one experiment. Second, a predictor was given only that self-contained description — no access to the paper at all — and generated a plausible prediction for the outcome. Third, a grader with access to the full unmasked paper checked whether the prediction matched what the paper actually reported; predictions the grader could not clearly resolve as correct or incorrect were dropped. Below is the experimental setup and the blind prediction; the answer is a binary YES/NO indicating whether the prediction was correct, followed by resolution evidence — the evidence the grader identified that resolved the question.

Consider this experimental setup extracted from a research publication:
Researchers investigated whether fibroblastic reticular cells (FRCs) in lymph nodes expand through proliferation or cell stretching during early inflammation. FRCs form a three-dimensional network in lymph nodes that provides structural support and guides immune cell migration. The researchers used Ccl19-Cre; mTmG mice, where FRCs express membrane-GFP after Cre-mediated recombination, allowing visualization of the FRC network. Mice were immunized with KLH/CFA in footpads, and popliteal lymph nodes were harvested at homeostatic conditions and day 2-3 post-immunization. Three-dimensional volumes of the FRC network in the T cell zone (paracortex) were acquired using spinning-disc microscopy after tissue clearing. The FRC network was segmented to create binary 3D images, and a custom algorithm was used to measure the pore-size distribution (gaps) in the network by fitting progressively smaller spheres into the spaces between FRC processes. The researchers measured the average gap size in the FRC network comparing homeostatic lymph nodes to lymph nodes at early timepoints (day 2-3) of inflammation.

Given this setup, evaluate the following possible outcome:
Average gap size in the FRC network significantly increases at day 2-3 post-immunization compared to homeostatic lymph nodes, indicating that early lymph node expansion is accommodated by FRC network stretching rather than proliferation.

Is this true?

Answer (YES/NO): YES